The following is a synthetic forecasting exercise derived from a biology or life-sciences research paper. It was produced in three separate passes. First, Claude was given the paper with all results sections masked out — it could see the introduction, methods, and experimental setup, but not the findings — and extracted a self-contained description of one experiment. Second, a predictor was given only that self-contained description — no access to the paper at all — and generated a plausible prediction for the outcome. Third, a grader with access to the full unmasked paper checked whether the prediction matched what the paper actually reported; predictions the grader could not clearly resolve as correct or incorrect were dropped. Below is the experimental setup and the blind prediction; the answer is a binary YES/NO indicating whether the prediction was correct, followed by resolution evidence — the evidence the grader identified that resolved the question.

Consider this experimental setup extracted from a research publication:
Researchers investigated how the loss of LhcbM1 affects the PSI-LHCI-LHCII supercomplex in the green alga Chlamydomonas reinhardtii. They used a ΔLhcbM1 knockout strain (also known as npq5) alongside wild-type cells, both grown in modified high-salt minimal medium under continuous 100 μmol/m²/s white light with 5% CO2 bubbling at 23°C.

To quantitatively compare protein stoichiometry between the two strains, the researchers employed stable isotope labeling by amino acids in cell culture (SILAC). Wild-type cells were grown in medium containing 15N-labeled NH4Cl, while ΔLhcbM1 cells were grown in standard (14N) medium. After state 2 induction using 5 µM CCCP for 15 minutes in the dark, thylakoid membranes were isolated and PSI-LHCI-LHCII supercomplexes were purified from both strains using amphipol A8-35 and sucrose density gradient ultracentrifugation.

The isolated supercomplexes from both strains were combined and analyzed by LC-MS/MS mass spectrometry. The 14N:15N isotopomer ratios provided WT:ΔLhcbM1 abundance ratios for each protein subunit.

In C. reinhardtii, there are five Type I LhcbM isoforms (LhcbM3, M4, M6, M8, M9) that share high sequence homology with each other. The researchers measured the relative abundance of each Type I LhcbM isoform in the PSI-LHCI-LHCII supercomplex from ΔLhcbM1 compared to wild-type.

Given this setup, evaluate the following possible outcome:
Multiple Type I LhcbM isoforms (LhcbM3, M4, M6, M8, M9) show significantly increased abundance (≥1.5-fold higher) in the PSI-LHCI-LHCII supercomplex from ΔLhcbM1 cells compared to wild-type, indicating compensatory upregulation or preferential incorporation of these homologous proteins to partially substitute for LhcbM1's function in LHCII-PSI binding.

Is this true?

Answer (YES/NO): NO